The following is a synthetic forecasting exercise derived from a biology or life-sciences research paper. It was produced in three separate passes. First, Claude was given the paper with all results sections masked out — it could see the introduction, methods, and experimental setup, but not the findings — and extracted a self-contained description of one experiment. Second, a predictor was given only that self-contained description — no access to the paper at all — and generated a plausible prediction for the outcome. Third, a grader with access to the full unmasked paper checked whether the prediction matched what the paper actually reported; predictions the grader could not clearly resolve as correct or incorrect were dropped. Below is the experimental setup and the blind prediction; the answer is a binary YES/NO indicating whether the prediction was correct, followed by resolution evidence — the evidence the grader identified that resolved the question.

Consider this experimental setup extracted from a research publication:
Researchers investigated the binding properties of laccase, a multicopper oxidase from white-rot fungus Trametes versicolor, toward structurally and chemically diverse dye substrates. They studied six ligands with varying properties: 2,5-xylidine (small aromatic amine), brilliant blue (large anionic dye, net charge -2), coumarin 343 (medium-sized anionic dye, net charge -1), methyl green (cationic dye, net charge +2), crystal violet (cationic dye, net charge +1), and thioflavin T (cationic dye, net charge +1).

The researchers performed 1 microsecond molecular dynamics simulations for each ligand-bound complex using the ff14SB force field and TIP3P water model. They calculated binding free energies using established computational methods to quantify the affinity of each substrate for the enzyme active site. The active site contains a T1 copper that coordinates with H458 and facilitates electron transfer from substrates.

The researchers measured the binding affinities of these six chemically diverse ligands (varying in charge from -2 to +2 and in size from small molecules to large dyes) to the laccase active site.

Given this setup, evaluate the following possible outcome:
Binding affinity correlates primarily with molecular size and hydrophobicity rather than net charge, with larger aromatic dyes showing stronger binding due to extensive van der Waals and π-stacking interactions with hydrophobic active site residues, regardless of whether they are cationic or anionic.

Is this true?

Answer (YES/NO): NO